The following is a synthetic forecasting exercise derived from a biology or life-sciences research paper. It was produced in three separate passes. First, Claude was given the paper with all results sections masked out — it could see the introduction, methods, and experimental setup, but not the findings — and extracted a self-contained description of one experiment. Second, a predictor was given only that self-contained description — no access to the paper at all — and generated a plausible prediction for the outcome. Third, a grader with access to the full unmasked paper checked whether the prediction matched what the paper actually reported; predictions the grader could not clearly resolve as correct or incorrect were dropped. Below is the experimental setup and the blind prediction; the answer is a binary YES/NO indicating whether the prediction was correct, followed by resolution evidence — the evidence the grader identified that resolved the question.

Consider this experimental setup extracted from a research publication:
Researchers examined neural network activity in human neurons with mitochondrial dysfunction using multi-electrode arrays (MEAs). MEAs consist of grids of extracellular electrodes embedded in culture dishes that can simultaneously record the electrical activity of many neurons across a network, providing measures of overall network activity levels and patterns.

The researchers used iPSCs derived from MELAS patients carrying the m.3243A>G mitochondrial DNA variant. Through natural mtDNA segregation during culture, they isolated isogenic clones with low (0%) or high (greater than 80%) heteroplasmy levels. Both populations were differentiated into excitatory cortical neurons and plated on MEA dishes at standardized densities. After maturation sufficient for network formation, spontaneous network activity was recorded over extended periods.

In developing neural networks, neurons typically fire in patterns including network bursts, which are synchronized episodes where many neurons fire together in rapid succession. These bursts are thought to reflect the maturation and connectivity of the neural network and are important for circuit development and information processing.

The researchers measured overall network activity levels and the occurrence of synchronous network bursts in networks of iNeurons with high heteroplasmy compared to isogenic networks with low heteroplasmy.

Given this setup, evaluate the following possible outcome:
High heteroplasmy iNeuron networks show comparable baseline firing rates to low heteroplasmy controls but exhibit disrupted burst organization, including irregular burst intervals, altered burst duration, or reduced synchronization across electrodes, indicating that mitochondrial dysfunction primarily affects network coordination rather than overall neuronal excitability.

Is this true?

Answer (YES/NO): NO